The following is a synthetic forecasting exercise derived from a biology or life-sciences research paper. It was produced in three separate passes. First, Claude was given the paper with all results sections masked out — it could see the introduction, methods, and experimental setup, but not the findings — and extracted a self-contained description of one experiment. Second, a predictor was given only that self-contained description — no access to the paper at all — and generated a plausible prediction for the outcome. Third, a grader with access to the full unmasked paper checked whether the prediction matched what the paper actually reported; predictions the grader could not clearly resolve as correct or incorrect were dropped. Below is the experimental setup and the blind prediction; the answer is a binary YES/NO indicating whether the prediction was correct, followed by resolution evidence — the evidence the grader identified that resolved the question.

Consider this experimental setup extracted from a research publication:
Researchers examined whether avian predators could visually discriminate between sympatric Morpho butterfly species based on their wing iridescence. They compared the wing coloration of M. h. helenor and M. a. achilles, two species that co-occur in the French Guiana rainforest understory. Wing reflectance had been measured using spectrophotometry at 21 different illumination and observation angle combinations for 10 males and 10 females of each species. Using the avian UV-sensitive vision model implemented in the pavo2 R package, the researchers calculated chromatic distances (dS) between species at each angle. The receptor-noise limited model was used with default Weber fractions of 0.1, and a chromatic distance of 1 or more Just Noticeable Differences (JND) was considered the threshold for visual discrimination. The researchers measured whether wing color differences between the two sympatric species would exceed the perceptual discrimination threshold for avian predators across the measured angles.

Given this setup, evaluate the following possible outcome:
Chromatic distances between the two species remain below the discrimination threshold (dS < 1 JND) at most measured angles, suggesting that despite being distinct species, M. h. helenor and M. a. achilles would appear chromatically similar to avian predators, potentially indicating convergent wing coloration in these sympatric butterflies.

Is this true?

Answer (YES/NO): YES